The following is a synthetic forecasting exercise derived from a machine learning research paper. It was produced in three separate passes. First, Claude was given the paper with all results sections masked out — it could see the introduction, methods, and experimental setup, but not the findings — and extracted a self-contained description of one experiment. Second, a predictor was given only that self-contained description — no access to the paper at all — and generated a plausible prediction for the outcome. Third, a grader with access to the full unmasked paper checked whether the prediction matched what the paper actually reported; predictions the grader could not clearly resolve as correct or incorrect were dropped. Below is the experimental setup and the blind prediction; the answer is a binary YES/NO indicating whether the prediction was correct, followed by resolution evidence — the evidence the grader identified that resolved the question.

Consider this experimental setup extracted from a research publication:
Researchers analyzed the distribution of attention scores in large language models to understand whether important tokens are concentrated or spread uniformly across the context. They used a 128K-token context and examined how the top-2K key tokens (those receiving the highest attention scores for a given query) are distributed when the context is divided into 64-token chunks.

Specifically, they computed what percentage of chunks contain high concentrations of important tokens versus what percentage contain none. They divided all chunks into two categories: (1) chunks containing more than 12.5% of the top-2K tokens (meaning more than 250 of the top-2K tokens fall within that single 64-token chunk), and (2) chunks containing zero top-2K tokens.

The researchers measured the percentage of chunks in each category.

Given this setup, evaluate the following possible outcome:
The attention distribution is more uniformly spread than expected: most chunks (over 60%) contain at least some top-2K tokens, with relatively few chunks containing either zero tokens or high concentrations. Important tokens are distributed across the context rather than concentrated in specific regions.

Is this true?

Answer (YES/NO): NO